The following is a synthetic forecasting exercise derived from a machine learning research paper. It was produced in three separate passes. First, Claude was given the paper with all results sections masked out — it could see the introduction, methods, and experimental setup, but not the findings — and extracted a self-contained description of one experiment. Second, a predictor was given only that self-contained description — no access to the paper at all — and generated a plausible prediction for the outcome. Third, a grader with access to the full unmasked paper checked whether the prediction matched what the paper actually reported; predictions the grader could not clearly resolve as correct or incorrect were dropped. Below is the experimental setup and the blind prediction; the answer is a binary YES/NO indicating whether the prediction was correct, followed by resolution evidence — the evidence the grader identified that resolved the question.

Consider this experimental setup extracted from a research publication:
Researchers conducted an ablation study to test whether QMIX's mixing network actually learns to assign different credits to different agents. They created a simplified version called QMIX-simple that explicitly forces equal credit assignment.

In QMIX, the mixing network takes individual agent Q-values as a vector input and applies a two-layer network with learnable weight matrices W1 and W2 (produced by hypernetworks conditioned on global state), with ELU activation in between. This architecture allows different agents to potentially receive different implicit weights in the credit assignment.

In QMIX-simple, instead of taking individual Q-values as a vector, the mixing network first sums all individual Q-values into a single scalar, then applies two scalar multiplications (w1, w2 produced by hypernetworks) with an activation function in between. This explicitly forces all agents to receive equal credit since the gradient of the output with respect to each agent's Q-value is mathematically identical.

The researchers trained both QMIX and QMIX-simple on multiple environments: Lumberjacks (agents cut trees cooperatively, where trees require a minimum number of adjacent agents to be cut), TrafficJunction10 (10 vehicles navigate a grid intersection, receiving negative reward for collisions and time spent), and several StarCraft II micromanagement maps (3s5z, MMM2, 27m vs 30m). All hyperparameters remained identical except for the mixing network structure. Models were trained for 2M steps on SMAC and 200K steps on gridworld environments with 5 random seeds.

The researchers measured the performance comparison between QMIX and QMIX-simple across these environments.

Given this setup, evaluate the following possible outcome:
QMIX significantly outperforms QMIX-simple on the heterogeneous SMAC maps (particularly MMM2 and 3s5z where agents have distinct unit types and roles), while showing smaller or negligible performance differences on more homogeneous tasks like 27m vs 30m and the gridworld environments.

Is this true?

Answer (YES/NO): NO